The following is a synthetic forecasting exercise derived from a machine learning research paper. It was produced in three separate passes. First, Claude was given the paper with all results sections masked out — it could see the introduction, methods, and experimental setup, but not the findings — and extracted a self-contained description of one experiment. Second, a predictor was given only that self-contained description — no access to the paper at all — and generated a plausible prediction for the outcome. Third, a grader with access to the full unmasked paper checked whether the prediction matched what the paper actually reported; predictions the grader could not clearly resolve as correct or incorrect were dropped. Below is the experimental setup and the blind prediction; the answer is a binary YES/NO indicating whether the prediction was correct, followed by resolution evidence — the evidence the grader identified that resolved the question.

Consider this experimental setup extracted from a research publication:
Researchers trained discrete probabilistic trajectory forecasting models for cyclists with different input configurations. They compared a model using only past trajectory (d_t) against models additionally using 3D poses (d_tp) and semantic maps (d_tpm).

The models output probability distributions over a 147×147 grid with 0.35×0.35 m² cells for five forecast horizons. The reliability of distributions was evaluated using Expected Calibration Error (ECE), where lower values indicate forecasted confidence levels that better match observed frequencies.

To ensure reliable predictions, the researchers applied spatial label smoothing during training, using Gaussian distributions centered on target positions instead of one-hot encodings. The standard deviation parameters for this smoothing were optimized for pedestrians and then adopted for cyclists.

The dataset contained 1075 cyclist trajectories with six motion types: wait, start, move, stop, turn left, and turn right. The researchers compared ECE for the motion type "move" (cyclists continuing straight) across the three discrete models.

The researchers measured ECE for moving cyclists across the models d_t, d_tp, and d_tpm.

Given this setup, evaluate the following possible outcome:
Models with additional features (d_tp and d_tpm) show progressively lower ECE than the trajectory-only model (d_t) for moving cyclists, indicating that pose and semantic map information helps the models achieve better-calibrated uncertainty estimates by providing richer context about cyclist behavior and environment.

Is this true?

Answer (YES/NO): NO